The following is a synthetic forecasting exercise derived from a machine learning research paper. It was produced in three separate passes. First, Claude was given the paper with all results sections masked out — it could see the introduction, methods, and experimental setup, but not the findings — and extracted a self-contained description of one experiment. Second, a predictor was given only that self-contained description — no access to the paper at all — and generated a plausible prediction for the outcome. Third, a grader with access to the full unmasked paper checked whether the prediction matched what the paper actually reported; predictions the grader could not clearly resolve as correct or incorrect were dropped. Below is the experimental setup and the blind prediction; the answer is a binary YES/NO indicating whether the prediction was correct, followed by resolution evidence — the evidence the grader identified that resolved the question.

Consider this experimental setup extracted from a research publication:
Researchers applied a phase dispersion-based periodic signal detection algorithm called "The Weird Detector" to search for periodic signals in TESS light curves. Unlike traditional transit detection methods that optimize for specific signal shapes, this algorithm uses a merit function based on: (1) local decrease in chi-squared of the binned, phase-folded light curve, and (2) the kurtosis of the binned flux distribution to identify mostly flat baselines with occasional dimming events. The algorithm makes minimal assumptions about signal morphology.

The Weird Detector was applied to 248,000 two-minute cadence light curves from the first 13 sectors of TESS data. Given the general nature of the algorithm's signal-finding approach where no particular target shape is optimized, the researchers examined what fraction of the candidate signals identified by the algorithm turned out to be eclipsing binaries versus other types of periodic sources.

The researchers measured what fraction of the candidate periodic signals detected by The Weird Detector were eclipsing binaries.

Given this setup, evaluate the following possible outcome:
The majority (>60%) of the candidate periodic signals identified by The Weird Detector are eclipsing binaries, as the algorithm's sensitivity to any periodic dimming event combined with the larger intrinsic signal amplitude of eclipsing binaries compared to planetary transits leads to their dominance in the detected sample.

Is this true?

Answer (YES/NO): YES